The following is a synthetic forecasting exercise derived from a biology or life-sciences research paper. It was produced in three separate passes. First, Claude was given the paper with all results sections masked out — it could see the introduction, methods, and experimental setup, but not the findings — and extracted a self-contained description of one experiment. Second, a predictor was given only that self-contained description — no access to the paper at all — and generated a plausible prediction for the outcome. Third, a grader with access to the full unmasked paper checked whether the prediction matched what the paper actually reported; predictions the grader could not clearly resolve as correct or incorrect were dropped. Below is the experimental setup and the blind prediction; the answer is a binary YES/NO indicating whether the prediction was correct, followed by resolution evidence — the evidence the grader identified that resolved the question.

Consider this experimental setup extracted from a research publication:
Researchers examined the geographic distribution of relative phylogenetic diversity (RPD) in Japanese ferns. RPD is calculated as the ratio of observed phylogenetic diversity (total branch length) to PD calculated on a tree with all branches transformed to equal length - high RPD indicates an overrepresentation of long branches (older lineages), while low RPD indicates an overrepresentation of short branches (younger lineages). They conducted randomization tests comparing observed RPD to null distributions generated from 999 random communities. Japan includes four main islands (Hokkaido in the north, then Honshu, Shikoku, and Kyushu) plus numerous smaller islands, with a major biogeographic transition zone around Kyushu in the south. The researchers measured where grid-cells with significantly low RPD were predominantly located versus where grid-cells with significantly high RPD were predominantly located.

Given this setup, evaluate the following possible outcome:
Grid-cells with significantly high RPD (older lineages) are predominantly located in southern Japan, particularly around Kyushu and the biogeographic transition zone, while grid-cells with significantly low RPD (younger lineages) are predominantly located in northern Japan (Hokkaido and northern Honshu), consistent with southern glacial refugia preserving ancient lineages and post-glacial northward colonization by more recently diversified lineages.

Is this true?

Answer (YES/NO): NO